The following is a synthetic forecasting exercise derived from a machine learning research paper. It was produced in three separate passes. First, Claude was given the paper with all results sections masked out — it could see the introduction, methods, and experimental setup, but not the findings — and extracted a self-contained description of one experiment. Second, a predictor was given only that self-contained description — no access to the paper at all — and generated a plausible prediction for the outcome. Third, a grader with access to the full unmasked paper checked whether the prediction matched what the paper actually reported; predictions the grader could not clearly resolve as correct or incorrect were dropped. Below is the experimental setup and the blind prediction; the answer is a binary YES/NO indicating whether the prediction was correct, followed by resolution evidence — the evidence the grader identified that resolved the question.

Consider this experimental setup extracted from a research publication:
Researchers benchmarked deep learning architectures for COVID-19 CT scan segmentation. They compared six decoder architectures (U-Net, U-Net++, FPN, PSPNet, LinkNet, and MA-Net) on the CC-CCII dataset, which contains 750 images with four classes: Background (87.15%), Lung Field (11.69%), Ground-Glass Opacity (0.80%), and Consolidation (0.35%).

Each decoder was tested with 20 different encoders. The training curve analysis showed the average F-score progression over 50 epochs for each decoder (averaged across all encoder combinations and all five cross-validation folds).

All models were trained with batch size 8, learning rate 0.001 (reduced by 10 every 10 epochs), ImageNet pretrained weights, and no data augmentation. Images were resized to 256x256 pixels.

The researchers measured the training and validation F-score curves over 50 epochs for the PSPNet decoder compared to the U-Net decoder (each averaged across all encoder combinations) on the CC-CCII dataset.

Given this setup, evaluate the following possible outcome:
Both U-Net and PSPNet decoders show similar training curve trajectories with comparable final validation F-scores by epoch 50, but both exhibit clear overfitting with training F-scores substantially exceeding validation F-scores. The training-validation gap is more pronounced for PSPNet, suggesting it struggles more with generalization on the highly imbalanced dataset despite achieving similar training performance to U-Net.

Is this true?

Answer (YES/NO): NO